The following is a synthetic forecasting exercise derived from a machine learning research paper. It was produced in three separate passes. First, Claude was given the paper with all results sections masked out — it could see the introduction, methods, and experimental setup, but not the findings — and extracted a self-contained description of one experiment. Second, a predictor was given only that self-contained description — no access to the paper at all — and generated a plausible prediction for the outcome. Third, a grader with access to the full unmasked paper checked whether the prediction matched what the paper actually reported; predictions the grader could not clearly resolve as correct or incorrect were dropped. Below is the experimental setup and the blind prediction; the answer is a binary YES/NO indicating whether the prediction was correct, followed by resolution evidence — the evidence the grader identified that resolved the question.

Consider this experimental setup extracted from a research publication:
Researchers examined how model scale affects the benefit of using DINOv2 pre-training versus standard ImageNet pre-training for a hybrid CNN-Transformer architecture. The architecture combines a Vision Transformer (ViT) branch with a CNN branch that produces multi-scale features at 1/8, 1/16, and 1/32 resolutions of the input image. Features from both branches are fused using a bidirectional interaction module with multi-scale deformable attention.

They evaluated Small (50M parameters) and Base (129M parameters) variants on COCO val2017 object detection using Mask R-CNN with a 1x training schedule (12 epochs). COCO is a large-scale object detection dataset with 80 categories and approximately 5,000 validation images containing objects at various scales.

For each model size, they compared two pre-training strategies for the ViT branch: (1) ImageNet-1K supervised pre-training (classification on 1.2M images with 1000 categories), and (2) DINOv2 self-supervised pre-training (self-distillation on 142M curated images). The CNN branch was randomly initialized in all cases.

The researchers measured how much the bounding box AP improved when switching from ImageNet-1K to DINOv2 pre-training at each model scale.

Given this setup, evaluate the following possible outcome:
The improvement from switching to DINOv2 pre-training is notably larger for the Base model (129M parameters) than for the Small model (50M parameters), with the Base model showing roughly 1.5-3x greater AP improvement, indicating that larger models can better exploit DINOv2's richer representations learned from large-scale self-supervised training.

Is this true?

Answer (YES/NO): YES